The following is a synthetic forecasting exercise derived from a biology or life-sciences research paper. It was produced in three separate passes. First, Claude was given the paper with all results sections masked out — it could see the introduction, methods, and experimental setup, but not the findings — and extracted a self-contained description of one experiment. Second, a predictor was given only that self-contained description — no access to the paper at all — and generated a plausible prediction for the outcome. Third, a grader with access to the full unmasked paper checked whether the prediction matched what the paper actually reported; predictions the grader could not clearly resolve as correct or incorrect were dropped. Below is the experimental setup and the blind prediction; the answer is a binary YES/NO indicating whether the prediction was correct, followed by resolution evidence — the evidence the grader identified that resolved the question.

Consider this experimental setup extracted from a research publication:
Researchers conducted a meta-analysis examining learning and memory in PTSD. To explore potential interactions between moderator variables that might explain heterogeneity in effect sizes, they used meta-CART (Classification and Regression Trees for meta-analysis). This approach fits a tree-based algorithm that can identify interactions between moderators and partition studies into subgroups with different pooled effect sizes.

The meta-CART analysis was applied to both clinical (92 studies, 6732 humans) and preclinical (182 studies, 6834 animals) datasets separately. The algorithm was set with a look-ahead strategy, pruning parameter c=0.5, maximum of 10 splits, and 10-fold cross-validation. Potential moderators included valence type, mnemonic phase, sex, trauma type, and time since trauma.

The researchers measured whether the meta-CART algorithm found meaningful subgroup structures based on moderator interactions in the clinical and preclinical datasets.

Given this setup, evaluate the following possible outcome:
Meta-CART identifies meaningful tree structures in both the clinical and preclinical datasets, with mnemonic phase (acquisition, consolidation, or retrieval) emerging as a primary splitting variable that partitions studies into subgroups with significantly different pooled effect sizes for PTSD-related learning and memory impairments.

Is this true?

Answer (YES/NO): NO